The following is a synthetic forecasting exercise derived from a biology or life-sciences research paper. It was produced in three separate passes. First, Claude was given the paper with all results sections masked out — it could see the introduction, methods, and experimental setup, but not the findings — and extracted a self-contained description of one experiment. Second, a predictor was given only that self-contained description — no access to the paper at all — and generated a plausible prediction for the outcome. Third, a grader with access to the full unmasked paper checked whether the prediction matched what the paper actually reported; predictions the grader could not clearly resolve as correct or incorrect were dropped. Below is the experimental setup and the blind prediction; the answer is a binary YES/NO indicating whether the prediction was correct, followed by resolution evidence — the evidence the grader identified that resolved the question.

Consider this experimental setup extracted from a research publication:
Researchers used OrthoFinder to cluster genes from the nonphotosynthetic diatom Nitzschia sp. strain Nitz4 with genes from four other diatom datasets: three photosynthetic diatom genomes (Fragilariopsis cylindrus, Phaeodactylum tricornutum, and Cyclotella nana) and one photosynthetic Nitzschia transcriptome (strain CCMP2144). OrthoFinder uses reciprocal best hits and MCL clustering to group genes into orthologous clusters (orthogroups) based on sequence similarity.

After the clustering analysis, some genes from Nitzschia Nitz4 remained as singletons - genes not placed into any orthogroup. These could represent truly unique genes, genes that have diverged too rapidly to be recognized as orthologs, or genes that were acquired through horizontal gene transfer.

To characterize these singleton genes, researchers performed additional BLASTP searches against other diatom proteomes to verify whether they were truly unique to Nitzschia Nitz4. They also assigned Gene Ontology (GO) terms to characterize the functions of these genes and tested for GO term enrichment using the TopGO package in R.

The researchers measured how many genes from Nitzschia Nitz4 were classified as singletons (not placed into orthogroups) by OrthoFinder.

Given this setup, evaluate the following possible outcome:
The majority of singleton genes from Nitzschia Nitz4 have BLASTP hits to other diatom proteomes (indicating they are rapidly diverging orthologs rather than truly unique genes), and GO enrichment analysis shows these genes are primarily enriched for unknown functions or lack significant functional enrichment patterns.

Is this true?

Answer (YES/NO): NO